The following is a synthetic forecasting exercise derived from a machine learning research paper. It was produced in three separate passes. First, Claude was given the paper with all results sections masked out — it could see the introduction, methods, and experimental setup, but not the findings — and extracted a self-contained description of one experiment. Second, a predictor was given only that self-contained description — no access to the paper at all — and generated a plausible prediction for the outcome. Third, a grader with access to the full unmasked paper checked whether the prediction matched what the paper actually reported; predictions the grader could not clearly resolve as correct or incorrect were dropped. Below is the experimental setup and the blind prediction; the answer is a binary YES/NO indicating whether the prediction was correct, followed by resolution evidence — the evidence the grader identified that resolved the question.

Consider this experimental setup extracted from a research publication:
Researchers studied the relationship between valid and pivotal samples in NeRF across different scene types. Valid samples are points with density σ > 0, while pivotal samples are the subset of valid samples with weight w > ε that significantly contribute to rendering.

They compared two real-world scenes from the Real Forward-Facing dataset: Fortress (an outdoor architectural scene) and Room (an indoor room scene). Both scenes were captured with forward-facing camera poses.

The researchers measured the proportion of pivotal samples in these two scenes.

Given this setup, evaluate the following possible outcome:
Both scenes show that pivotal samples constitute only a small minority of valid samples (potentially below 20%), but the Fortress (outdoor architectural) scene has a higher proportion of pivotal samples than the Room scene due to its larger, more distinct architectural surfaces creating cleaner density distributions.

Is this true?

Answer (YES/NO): NO